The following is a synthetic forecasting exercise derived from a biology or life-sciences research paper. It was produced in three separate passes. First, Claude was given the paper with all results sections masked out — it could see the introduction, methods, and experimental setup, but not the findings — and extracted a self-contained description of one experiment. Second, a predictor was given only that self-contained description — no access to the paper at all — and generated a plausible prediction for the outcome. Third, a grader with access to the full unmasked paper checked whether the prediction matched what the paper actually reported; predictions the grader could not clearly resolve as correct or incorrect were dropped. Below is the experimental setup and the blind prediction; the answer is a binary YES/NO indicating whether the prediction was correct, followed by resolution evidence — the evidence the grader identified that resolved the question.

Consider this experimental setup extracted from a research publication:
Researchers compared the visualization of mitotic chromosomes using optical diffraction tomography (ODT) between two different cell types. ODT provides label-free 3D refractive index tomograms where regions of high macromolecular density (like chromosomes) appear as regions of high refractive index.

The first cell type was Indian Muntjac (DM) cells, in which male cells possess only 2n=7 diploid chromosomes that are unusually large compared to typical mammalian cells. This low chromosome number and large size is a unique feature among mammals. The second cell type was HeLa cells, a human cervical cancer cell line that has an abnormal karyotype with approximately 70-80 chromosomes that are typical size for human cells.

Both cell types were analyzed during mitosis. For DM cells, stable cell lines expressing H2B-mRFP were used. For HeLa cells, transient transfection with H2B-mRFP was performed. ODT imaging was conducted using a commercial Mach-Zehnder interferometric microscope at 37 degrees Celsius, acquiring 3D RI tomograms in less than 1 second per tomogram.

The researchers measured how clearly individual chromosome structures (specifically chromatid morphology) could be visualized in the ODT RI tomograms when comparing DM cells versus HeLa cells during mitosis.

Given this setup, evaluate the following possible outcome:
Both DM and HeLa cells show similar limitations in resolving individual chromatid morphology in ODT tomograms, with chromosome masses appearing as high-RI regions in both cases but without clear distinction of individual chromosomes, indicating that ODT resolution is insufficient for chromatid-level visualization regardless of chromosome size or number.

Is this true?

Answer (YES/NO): NO